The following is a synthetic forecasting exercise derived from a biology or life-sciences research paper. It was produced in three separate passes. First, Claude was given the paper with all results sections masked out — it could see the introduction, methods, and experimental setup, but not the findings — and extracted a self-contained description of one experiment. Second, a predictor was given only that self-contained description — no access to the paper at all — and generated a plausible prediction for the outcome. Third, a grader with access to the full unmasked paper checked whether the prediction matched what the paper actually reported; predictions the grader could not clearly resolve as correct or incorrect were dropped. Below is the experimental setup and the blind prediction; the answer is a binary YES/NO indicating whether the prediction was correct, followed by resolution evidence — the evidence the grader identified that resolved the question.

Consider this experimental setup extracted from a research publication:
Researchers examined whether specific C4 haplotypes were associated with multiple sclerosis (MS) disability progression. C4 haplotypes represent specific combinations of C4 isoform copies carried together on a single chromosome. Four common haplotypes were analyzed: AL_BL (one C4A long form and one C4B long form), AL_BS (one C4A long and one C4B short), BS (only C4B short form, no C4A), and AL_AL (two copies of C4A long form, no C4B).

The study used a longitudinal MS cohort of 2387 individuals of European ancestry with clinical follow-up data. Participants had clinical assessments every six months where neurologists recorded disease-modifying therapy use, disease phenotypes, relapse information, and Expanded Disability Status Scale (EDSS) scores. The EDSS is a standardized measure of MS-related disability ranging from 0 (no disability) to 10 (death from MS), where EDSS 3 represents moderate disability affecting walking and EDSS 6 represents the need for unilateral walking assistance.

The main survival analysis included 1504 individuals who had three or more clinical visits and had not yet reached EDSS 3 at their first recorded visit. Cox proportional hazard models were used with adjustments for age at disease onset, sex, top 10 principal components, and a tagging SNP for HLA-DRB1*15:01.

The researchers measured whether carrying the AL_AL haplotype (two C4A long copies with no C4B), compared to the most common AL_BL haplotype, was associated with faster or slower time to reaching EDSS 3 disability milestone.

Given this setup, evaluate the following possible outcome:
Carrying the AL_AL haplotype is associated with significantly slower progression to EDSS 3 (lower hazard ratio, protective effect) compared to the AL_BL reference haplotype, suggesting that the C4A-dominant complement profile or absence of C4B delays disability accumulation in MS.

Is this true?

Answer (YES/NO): YES